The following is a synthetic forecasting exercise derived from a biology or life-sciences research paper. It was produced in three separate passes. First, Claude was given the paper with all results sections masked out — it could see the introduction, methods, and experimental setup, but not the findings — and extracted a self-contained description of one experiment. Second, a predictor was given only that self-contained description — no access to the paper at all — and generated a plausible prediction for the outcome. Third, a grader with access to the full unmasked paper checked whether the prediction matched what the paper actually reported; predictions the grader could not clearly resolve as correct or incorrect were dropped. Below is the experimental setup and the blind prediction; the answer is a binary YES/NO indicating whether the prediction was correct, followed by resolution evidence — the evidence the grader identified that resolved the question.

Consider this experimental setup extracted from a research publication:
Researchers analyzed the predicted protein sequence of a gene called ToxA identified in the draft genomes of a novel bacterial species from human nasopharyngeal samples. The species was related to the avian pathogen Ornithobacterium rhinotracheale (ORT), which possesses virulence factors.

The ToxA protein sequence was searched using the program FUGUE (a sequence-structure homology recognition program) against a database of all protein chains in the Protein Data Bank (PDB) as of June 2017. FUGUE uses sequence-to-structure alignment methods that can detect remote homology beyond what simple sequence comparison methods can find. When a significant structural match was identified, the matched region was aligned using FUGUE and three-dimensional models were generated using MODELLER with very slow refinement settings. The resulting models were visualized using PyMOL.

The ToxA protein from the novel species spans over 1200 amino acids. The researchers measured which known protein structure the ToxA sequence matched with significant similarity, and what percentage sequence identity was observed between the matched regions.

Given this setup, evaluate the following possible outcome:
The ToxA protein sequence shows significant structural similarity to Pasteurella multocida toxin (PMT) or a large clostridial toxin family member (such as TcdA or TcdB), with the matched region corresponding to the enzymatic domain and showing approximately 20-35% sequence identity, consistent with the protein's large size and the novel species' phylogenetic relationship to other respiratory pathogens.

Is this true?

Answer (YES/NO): YES